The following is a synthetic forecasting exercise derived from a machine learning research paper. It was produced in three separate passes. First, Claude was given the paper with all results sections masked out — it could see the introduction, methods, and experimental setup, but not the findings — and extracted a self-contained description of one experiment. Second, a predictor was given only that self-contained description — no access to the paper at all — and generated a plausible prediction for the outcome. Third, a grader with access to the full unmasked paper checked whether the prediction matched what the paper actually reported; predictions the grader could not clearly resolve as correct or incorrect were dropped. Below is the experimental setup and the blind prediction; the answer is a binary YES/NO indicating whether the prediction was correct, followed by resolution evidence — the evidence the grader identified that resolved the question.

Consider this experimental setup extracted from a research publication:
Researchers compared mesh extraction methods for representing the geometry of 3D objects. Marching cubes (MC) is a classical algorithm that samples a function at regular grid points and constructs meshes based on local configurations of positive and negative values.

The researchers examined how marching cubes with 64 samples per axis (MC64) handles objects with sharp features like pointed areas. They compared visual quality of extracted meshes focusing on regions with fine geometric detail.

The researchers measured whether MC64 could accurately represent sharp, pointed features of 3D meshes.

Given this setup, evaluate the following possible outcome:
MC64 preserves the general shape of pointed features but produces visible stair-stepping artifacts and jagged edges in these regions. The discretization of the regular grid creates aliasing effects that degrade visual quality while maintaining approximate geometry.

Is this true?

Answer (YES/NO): NO